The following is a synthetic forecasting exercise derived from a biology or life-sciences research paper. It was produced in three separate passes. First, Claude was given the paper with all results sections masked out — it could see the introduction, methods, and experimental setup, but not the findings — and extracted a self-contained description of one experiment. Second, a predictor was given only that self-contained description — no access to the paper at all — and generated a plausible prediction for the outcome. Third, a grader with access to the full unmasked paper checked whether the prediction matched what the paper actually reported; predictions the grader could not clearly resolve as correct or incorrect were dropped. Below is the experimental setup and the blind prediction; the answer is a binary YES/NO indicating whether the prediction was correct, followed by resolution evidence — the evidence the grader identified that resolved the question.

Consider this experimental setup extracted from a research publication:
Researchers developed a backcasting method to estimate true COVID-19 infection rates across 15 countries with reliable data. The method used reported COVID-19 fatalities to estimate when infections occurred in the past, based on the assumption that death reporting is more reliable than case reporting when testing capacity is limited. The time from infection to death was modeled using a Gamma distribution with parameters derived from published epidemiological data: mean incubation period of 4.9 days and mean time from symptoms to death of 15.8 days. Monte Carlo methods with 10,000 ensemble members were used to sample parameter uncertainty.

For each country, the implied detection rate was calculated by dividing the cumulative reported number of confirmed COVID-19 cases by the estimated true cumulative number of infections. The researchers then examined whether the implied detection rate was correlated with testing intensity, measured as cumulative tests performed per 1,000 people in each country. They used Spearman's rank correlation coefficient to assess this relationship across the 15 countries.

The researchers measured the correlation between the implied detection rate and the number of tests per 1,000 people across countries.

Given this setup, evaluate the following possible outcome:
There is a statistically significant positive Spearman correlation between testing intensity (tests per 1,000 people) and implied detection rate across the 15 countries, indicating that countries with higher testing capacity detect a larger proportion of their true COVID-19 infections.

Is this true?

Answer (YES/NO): YES